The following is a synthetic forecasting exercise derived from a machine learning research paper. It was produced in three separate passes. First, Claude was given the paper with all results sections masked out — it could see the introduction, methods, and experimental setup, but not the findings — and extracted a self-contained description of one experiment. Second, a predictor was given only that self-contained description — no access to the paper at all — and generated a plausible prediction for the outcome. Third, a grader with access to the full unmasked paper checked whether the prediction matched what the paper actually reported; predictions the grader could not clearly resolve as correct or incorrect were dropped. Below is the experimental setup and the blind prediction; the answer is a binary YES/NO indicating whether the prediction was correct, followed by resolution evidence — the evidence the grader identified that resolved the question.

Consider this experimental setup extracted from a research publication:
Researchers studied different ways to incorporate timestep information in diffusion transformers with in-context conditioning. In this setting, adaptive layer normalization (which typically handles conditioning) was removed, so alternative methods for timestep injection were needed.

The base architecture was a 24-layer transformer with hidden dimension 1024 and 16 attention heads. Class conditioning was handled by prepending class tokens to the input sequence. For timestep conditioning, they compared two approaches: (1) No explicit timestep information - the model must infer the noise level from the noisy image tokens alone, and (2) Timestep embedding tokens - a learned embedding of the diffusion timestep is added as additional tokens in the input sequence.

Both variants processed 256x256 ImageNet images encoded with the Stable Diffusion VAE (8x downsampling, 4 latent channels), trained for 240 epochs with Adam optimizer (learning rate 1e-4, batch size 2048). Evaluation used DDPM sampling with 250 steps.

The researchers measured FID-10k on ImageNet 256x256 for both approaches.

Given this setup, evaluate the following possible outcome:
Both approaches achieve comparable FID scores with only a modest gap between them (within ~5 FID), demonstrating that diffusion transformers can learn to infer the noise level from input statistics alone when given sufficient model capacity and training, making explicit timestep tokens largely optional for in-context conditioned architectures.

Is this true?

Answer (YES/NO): NO